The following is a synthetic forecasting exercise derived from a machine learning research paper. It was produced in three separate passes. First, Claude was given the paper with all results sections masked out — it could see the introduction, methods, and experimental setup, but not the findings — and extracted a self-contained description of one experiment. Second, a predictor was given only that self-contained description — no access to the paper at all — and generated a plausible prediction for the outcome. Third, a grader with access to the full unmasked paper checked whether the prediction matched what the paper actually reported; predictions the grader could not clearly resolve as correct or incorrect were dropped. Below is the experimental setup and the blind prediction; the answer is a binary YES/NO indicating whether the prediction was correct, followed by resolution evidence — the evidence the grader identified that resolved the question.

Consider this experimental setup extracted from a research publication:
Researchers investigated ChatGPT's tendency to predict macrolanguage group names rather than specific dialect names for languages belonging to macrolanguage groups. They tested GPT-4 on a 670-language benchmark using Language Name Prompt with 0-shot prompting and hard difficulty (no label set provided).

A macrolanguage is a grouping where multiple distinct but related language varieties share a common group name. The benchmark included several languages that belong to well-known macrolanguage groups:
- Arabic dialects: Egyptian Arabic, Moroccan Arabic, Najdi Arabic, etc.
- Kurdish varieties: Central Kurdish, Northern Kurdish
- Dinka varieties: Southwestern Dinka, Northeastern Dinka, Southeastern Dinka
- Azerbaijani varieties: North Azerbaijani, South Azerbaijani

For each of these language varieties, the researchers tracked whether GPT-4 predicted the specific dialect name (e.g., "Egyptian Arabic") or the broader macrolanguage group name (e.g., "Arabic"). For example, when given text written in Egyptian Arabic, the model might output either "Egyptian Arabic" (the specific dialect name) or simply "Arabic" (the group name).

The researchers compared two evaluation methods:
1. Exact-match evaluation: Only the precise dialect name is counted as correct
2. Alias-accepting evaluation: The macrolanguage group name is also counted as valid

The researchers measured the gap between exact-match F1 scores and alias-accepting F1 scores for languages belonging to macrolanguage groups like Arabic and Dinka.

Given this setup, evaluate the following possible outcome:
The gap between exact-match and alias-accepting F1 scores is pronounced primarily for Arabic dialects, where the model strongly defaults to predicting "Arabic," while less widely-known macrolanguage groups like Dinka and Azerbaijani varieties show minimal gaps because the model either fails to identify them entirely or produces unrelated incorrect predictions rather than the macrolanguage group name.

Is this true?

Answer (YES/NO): NO